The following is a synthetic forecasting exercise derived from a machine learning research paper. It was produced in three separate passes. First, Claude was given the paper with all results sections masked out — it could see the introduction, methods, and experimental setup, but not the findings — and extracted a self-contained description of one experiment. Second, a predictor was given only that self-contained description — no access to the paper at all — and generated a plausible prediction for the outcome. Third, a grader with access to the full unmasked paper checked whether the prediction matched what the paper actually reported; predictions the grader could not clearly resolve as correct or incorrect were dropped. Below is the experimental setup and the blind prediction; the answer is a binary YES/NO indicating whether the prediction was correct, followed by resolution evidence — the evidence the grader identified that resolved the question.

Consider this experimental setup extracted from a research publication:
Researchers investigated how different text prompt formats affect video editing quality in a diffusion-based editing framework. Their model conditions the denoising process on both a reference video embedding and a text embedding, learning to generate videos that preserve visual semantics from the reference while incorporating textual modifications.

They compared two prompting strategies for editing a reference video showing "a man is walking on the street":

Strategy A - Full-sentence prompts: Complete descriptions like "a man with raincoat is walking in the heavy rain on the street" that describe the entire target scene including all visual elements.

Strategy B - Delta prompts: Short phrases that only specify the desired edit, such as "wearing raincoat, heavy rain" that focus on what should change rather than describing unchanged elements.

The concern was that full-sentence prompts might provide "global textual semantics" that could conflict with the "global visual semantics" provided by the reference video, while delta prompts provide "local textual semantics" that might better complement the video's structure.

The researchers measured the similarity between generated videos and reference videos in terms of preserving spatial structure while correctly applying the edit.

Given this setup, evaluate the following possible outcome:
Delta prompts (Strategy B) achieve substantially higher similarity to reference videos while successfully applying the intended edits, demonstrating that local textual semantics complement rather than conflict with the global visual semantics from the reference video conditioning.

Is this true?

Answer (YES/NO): YES